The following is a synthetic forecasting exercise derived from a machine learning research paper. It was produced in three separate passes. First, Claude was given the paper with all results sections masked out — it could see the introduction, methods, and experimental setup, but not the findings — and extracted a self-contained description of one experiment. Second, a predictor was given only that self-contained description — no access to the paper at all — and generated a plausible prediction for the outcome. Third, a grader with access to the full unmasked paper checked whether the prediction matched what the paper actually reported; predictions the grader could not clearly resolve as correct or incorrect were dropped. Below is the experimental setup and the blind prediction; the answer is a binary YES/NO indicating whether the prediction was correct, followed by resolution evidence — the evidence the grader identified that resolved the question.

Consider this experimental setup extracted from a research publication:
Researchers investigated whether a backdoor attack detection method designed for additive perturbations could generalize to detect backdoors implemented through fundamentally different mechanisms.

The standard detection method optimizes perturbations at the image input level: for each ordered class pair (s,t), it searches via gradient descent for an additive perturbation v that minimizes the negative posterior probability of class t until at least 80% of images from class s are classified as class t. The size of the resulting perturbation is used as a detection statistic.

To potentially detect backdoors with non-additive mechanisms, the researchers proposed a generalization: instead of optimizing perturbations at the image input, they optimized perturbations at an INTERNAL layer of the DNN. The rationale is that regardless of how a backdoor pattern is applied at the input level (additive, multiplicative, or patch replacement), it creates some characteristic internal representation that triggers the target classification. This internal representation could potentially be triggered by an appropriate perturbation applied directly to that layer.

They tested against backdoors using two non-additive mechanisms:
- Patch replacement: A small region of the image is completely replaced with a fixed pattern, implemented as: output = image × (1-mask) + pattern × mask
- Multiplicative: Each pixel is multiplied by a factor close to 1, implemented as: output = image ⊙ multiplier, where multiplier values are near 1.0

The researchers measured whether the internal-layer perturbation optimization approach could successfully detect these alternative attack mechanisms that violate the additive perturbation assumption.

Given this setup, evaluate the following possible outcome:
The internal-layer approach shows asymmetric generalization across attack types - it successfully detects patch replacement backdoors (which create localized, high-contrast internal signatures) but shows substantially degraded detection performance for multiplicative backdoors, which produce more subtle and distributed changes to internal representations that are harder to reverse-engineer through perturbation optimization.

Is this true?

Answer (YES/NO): NO